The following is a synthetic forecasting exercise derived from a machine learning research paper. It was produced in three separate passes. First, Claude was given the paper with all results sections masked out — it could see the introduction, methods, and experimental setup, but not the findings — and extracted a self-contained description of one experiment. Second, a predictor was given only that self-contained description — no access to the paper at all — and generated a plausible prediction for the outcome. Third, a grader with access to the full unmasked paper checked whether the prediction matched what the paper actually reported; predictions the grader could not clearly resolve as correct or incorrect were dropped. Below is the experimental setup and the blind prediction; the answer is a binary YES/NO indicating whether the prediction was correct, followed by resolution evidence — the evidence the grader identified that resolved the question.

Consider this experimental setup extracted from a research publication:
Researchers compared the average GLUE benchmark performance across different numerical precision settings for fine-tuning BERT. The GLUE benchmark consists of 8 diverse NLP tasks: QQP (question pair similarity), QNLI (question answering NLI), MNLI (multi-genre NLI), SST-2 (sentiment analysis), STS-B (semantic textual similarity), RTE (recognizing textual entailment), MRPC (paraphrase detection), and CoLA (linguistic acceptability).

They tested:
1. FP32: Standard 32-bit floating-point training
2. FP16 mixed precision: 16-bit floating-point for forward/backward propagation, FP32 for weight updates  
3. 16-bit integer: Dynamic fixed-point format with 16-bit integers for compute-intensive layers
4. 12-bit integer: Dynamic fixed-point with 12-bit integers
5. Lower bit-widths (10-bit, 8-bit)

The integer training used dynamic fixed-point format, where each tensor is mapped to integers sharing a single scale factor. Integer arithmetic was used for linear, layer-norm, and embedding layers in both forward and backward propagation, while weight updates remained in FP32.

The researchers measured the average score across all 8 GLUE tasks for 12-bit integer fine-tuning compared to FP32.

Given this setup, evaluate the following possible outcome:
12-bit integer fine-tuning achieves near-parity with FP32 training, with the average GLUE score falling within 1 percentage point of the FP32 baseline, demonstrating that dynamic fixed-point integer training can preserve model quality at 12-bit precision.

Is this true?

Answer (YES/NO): YES